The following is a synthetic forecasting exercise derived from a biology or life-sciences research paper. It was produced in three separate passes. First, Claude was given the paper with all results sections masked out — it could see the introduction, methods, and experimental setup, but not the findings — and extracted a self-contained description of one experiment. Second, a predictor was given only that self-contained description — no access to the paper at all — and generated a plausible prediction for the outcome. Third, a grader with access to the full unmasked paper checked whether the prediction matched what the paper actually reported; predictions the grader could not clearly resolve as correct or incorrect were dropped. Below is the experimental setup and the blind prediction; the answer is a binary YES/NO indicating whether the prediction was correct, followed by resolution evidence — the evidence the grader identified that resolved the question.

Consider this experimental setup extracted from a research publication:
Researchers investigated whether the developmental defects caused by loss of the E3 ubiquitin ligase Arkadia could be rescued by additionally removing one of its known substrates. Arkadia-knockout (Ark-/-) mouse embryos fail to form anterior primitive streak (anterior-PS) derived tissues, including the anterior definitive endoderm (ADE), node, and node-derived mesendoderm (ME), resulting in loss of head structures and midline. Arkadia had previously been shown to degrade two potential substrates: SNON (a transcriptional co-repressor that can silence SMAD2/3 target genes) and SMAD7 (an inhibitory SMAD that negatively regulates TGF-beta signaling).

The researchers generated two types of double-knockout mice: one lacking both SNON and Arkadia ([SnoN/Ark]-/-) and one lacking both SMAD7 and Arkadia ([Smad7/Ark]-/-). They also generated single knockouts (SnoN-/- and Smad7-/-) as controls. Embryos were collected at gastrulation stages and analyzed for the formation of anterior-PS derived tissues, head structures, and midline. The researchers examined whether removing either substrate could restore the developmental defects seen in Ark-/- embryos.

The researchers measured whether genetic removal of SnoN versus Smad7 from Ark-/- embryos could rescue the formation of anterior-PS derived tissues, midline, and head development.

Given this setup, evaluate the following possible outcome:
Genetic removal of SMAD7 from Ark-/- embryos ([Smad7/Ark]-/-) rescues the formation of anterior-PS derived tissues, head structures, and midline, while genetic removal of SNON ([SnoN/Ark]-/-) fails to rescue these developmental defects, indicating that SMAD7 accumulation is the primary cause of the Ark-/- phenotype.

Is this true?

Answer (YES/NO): NO